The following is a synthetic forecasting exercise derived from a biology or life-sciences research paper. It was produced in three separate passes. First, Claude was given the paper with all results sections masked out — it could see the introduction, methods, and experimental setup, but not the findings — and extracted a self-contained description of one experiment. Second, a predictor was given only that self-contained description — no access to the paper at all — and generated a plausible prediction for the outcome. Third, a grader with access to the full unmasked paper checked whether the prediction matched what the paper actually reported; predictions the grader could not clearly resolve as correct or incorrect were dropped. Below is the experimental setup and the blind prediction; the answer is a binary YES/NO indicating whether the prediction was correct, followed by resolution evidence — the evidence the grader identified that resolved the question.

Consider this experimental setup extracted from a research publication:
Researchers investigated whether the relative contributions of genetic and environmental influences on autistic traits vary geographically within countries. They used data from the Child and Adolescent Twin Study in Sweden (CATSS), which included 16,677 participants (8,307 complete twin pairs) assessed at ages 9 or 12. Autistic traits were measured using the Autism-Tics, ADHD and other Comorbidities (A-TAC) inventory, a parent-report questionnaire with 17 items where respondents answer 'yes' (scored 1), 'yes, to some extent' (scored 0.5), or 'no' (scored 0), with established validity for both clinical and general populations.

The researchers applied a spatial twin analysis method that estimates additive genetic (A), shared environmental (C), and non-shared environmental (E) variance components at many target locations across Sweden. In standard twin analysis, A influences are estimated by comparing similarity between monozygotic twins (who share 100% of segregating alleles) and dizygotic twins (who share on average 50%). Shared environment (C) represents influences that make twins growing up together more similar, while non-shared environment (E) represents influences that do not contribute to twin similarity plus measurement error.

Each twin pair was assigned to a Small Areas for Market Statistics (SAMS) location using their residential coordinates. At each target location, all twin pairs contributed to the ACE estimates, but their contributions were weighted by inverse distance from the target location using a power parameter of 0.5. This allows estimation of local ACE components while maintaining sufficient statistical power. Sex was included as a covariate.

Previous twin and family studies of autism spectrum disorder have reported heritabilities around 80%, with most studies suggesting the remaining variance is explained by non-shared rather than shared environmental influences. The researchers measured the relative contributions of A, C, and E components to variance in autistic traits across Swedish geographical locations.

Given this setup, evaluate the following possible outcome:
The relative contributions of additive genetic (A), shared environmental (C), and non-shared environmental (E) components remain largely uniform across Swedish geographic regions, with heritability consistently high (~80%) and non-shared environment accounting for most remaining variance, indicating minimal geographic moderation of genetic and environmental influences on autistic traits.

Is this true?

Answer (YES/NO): NO